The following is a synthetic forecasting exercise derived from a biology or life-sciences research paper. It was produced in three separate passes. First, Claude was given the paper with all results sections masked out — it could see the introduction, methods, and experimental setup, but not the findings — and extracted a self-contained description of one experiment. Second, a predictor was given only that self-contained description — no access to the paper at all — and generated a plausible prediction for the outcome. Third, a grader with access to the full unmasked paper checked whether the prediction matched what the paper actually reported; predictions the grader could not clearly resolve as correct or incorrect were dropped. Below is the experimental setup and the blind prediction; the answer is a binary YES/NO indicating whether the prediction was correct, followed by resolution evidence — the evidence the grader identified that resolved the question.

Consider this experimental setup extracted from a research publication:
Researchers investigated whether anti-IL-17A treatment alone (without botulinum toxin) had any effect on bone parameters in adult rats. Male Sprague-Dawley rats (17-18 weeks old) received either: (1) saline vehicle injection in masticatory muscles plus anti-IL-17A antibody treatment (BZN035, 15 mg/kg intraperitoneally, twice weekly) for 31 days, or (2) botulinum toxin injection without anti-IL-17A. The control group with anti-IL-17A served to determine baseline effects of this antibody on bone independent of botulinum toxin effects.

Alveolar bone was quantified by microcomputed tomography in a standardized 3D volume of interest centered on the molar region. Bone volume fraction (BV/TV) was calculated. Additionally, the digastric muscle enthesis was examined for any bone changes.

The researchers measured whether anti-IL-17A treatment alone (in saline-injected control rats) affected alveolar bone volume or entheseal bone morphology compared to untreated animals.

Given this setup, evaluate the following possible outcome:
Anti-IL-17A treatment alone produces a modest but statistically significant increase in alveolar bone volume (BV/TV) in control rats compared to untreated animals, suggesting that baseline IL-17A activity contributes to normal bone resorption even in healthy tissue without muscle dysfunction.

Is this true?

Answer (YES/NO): NO